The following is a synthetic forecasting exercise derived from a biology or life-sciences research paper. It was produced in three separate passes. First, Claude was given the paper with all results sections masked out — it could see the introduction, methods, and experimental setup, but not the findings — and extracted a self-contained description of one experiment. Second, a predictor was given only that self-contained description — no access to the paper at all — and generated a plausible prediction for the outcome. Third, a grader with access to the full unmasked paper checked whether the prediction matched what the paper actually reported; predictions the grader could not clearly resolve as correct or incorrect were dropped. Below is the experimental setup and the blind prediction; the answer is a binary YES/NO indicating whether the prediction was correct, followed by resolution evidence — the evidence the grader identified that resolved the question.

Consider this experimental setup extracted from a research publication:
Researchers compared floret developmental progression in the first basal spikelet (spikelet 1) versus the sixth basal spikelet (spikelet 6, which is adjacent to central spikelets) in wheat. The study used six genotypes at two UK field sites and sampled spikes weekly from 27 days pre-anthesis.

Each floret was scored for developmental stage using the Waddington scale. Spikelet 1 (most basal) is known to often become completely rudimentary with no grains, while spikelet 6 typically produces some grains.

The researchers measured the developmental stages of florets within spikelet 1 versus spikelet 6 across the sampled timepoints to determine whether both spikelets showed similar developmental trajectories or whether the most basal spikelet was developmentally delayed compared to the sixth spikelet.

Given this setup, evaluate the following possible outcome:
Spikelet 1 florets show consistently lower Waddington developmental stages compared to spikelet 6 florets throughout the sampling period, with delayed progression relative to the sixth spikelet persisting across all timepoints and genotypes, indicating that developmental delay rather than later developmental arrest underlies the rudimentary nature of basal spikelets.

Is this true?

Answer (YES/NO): YES